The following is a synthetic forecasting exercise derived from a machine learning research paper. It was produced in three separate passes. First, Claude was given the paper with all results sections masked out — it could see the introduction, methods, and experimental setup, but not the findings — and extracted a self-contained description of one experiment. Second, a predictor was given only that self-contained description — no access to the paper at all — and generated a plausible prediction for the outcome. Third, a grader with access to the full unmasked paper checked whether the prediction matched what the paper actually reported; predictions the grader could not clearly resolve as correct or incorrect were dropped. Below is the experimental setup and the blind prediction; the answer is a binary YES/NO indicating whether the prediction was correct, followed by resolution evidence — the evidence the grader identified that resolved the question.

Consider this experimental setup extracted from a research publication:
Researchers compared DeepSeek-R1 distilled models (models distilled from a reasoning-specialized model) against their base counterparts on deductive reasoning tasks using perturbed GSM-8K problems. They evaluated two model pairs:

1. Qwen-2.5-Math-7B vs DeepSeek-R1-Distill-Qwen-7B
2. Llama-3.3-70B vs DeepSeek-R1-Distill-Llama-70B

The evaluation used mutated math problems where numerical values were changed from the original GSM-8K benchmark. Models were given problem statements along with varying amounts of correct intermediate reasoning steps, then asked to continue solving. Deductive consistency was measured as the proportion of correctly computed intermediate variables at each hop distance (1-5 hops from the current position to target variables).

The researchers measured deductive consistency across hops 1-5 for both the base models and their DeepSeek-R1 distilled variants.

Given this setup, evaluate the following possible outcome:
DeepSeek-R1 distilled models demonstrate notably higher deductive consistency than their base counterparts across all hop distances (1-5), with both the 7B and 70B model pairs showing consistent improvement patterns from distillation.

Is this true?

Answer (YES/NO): NO